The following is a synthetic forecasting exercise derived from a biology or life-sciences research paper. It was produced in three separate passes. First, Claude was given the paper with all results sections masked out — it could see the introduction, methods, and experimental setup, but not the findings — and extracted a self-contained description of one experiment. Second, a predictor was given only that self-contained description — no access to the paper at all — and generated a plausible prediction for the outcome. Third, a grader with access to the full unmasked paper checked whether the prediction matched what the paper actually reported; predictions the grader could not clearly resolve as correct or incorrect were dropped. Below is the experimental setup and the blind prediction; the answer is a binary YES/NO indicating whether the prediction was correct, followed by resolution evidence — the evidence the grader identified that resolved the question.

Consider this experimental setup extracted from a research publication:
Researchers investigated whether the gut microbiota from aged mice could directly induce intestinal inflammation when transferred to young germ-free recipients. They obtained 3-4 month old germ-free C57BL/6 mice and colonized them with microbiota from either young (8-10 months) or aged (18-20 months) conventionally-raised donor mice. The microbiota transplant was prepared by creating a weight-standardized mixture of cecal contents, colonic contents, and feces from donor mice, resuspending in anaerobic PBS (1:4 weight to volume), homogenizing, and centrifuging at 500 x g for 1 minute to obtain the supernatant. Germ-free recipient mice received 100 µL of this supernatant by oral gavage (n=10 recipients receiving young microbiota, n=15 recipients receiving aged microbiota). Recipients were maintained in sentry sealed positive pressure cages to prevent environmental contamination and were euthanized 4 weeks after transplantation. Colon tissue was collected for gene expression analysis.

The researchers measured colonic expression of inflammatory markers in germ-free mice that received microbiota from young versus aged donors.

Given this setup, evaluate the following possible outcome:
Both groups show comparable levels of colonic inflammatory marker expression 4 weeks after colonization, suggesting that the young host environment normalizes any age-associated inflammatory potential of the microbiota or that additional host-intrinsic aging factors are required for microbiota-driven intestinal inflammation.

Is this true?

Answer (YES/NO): NO